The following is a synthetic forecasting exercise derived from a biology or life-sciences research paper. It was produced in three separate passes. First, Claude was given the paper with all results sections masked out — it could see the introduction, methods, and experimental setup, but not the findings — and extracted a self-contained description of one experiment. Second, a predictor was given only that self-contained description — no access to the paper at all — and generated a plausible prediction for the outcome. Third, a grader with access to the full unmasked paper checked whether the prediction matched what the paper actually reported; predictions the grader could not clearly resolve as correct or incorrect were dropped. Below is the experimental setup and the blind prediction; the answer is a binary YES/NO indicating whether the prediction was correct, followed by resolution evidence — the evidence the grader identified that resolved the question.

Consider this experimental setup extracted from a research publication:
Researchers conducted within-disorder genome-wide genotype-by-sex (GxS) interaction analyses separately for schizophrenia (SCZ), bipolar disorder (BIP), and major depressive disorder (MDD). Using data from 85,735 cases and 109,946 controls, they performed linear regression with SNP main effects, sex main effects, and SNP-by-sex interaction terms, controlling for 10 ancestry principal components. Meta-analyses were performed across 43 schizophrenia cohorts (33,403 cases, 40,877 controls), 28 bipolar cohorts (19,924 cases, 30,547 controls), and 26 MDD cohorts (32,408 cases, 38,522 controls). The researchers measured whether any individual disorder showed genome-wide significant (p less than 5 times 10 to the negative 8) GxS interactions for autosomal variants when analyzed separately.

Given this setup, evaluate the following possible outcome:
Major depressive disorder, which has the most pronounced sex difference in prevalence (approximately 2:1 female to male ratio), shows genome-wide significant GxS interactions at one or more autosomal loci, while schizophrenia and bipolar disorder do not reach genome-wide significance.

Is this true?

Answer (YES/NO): NO